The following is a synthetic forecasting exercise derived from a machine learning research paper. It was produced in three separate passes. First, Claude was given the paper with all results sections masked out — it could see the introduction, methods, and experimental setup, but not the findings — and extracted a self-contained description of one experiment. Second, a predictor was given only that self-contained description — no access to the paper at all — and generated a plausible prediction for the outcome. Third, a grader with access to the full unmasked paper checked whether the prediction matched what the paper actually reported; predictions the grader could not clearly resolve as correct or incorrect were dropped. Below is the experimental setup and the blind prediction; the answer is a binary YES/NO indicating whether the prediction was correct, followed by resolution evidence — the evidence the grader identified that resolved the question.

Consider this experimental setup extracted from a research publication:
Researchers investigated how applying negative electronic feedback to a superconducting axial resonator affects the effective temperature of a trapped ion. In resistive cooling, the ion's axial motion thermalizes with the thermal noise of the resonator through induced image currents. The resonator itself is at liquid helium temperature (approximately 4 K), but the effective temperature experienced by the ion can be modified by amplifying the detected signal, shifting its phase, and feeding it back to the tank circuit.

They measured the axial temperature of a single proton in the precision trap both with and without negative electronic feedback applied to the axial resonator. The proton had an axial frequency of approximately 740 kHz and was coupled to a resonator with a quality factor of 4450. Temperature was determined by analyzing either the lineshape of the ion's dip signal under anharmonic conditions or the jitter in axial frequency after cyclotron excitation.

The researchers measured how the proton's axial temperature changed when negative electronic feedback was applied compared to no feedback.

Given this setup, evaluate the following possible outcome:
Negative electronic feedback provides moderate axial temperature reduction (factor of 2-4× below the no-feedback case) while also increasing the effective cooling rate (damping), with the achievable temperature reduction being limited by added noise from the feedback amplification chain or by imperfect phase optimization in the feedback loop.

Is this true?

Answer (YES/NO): YES